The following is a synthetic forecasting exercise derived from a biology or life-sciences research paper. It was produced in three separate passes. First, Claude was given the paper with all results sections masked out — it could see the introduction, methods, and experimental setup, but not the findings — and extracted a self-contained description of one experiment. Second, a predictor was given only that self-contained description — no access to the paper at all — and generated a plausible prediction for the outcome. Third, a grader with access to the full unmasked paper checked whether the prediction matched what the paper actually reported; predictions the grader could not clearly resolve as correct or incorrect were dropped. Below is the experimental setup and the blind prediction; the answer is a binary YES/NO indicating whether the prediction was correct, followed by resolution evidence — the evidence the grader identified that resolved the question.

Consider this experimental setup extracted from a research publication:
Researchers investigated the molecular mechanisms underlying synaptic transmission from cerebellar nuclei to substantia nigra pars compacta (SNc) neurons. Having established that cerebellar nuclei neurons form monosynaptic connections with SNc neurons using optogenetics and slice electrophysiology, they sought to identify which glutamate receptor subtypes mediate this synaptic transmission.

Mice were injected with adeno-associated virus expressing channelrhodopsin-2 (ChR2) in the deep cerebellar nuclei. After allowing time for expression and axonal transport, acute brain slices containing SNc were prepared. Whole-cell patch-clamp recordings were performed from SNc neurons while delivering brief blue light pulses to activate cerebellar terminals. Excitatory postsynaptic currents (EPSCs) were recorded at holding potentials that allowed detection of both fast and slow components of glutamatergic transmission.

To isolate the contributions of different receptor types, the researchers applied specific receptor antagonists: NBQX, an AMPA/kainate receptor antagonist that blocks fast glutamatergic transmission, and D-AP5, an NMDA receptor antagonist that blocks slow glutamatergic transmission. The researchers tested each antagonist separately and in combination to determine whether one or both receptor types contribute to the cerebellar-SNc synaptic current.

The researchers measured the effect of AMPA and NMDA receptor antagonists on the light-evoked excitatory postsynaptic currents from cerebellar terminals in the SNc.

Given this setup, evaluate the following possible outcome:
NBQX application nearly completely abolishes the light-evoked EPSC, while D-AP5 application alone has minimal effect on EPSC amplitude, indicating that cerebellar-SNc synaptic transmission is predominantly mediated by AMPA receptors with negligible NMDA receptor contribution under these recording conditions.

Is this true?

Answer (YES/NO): NO